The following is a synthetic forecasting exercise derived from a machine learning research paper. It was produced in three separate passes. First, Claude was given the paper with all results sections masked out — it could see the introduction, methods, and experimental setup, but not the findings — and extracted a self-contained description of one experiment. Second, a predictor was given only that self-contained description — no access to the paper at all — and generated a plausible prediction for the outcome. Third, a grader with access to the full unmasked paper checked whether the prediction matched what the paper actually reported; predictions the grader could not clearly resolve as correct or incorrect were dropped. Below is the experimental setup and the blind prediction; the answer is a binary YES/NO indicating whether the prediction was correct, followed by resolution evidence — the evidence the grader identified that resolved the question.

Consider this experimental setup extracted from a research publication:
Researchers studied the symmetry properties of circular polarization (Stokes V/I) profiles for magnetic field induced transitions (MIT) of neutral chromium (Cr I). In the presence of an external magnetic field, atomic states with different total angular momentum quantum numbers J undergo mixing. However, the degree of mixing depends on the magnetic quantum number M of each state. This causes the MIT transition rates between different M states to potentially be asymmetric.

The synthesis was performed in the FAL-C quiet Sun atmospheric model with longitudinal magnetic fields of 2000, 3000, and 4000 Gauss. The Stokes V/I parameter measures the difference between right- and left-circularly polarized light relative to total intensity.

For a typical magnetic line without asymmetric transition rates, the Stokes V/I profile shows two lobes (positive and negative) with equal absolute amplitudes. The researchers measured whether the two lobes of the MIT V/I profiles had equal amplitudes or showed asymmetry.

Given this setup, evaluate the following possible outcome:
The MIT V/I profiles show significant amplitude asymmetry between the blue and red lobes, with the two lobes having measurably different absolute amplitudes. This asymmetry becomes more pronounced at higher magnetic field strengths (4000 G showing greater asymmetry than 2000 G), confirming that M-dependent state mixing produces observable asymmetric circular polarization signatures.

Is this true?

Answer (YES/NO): YES